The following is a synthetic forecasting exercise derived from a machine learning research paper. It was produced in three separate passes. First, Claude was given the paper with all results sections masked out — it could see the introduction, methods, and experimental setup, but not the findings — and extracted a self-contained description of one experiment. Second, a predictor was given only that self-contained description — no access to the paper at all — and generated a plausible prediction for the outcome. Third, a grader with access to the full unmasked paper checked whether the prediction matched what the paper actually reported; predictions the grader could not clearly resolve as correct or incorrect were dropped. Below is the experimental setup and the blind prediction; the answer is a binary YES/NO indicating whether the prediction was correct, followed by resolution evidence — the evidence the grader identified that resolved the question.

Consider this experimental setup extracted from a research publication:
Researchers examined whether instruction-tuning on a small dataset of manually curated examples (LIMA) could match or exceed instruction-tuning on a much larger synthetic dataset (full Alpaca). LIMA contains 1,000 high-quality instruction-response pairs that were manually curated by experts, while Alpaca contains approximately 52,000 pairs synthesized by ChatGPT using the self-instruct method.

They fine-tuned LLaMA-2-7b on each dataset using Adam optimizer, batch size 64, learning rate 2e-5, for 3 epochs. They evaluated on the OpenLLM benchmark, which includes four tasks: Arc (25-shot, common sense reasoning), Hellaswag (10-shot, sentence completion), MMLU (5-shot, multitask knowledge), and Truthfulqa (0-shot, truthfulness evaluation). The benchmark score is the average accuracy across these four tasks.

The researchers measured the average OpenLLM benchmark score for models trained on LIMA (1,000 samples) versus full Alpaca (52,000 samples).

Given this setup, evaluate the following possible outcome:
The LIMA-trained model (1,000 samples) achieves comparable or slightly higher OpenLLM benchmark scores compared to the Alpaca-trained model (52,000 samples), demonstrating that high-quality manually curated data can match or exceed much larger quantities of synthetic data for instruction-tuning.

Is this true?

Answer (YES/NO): YES